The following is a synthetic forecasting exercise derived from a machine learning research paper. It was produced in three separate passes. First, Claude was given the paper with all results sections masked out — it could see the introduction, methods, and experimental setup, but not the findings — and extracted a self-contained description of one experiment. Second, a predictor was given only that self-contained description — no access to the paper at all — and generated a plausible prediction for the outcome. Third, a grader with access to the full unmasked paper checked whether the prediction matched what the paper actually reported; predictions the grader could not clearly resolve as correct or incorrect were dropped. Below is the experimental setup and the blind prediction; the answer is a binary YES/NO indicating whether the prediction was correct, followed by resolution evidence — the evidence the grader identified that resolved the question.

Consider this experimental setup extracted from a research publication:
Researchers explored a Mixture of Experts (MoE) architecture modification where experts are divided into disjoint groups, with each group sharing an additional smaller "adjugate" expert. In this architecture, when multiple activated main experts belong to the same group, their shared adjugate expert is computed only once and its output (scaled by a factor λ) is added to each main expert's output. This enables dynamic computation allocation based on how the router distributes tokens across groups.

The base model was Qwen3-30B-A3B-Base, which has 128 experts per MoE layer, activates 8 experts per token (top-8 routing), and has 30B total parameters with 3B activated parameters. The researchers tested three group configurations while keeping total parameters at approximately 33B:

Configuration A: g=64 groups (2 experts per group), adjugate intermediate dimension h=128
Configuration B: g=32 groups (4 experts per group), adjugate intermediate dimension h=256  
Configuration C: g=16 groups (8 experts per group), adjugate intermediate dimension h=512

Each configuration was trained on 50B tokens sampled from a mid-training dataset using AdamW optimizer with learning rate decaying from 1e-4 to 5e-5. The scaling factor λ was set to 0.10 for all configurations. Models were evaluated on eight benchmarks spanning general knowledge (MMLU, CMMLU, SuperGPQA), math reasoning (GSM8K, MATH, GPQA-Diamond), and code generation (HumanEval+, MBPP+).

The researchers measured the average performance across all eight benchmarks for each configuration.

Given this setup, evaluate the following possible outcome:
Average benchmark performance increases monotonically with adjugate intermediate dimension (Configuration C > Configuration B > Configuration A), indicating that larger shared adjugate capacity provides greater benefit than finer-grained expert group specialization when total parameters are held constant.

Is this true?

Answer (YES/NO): NO